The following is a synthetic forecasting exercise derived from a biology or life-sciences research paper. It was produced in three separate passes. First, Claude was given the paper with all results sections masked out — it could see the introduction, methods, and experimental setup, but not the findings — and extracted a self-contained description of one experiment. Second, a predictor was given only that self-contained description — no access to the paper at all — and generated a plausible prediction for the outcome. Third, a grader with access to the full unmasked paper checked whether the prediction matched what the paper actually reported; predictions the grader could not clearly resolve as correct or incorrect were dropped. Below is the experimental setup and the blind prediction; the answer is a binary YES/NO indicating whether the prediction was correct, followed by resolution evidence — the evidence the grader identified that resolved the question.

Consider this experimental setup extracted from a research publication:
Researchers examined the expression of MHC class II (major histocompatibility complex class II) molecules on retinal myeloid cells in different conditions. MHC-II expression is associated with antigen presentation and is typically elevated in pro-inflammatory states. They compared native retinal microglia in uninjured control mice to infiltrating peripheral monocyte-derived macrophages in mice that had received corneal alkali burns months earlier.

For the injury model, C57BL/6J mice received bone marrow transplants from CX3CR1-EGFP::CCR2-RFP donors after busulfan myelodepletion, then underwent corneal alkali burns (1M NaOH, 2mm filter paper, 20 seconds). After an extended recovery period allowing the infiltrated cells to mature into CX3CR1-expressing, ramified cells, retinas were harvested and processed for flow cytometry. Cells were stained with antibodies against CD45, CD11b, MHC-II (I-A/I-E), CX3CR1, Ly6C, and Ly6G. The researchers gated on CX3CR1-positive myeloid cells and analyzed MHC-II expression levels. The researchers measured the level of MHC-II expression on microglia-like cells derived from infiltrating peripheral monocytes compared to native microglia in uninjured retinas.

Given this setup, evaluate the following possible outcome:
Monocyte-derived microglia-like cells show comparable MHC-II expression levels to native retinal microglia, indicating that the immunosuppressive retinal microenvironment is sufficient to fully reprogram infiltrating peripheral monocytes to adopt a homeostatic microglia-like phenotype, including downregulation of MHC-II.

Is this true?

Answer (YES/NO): NO